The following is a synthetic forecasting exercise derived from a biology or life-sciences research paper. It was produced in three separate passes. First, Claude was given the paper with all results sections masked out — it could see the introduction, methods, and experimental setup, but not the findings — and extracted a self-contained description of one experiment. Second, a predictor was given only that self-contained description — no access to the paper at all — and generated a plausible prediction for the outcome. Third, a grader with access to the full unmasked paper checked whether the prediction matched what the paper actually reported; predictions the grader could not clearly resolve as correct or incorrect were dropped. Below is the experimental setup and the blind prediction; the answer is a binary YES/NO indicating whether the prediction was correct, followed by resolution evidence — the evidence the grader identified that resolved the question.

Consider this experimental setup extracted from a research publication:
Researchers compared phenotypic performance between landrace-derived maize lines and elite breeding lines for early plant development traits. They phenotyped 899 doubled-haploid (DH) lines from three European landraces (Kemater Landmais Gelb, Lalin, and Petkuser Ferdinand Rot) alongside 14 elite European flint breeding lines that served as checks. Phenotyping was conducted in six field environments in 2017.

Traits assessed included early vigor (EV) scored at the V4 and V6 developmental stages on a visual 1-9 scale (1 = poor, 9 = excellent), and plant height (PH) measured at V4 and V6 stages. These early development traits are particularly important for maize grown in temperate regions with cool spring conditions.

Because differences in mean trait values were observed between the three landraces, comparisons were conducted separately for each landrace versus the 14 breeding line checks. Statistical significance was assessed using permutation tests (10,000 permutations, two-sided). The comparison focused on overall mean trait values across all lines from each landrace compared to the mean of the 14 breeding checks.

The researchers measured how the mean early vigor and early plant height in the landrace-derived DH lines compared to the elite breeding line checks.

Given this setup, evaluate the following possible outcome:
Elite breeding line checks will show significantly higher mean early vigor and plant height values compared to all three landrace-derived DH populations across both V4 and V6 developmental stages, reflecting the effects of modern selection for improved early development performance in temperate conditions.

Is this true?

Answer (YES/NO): NO